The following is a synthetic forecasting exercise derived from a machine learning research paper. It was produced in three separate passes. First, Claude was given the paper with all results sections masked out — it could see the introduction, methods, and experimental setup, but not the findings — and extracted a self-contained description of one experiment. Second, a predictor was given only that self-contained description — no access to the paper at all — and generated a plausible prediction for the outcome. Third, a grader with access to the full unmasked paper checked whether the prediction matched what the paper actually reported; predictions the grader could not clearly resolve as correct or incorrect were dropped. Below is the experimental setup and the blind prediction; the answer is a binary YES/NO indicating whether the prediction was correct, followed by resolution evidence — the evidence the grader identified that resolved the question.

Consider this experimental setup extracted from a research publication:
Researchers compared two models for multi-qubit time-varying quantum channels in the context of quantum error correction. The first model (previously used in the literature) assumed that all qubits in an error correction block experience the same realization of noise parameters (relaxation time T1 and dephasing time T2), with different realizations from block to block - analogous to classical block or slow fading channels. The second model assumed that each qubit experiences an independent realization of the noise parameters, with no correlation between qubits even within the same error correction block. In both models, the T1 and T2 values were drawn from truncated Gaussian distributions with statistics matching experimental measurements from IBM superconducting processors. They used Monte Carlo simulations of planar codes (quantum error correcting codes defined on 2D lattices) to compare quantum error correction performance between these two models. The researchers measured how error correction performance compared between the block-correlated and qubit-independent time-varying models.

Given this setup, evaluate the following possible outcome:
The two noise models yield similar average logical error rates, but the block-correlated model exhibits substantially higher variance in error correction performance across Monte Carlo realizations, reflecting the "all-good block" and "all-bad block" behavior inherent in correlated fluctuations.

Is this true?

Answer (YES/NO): NO